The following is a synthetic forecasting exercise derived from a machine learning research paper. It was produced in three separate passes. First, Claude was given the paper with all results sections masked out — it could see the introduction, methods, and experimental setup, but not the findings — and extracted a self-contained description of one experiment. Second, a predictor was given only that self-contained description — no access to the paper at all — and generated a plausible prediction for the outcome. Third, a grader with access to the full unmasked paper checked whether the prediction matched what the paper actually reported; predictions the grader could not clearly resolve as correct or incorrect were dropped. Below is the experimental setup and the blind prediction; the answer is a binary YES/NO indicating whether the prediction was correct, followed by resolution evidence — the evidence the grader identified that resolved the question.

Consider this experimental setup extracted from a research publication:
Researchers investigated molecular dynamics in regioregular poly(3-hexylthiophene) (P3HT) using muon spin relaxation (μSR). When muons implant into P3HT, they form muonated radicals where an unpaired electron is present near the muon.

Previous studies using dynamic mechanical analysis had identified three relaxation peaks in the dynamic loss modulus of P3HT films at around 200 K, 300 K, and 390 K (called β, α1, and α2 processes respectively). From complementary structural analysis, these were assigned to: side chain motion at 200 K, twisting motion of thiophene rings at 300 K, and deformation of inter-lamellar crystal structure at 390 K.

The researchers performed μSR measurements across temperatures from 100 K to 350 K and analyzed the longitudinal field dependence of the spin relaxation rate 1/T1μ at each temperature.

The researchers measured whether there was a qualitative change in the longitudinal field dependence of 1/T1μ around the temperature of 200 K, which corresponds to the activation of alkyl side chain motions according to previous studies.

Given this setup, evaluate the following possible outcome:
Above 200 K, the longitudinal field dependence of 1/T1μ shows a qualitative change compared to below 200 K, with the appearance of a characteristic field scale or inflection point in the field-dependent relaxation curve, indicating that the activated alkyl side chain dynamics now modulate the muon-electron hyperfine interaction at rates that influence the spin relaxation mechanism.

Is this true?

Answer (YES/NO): YES